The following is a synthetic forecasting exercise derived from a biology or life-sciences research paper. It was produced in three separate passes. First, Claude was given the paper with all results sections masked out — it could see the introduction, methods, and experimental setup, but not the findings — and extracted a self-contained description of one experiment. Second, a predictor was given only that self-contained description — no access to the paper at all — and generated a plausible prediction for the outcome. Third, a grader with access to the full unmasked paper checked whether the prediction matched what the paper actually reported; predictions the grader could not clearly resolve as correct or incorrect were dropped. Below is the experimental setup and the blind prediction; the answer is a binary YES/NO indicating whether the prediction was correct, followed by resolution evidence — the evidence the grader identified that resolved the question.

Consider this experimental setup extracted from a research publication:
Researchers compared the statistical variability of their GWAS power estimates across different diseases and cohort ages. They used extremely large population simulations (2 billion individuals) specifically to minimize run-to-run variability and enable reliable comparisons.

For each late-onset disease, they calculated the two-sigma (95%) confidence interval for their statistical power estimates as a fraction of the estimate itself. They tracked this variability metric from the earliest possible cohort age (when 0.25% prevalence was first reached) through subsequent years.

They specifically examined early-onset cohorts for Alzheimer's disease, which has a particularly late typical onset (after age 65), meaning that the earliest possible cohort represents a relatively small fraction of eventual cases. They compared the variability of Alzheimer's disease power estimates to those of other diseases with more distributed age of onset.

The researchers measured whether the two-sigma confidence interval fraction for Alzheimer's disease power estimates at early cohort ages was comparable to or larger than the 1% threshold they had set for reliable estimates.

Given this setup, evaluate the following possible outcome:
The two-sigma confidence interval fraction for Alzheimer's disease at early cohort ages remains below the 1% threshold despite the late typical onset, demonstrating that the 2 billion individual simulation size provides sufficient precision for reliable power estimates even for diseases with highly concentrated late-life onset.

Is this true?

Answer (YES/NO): NO